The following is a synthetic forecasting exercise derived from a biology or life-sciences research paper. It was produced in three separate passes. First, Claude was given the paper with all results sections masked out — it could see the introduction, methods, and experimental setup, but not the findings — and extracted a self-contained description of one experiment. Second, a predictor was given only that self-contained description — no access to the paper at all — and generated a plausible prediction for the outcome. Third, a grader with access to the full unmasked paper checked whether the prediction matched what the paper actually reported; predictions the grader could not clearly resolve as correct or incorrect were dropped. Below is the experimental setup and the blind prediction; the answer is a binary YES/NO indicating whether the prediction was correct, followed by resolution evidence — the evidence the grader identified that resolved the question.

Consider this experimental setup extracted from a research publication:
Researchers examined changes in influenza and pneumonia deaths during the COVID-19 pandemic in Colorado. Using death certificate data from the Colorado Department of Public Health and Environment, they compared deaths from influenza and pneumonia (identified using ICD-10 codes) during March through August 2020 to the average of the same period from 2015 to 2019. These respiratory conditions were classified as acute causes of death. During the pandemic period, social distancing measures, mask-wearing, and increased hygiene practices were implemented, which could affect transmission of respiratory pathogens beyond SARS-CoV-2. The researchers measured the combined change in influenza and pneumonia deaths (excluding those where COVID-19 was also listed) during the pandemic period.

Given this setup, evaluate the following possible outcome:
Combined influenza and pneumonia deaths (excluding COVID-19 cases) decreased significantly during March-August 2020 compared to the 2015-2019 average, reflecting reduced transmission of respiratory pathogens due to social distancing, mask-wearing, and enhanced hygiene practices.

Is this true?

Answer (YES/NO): NO